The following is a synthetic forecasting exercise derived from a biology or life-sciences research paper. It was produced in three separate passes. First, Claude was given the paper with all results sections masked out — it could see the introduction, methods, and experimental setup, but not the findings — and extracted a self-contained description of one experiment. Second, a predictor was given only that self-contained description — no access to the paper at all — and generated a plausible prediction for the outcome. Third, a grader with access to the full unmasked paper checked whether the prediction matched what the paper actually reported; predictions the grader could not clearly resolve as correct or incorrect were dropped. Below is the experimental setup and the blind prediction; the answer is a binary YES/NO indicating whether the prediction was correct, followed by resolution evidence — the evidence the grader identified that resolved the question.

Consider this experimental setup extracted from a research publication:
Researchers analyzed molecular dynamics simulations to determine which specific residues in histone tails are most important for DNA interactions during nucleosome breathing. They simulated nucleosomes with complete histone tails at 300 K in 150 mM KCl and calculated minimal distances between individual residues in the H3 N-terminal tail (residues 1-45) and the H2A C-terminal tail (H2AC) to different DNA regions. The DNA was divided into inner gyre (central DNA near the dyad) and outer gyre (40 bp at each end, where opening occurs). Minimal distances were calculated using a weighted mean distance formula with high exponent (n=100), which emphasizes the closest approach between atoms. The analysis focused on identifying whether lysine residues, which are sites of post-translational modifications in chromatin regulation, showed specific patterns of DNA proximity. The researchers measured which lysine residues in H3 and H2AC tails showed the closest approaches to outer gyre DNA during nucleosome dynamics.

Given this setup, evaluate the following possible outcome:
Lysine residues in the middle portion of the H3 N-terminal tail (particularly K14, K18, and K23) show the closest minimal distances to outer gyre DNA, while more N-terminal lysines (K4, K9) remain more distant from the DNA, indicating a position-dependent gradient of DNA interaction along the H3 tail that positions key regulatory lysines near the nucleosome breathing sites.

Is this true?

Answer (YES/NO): NO